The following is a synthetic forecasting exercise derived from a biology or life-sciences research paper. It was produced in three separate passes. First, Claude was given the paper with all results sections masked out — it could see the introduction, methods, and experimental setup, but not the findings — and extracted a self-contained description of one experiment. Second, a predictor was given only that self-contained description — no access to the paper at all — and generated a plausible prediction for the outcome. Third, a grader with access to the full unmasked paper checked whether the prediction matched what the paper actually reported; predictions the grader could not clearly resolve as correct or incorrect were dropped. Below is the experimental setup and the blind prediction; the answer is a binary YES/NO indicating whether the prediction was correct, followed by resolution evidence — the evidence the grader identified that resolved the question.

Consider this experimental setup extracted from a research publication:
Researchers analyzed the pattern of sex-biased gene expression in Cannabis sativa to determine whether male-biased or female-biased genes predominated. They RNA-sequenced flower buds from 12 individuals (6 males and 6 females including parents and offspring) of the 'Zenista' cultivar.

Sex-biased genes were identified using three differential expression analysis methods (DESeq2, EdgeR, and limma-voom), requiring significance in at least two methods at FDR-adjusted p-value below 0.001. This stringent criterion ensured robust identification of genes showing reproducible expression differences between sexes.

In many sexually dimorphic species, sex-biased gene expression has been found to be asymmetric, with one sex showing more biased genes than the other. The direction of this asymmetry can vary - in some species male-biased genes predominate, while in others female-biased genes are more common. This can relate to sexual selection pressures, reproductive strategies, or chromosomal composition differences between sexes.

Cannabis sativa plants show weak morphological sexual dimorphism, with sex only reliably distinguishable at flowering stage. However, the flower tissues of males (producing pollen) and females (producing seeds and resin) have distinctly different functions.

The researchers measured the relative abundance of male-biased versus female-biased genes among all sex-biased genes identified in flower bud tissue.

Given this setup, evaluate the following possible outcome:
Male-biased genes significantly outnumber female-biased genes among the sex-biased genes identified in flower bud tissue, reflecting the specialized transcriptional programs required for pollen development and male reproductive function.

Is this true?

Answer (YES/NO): YES